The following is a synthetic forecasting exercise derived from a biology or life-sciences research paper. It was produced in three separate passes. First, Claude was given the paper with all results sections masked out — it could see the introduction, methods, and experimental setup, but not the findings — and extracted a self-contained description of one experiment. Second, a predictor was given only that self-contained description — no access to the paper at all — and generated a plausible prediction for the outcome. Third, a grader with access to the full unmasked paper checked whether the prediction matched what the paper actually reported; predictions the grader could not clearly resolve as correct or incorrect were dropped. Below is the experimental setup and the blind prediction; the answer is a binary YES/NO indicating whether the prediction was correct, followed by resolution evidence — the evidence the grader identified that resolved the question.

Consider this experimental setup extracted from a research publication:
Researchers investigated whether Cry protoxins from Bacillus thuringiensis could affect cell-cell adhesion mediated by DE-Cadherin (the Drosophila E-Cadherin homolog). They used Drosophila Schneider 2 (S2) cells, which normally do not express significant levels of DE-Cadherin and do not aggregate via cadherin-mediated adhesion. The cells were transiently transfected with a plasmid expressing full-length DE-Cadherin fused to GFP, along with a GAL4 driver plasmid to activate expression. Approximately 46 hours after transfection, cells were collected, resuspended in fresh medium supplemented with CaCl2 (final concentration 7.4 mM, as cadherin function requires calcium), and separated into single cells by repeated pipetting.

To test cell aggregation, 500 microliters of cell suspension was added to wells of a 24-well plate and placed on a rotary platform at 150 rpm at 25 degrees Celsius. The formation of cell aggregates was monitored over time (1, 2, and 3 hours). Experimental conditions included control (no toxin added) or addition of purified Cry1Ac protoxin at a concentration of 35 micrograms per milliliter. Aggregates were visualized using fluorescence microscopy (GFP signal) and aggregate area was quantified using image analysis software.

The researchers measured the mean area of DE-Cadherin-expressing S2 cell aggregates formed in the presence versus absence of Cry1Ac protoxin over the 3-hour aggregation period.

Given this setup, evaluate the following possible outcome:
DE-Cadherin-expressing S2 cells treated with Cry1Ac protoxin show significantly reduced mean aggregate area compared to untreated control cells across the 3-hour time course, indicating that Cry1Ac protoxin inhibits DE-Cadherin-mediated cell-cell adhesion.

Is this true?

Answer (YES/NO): YES